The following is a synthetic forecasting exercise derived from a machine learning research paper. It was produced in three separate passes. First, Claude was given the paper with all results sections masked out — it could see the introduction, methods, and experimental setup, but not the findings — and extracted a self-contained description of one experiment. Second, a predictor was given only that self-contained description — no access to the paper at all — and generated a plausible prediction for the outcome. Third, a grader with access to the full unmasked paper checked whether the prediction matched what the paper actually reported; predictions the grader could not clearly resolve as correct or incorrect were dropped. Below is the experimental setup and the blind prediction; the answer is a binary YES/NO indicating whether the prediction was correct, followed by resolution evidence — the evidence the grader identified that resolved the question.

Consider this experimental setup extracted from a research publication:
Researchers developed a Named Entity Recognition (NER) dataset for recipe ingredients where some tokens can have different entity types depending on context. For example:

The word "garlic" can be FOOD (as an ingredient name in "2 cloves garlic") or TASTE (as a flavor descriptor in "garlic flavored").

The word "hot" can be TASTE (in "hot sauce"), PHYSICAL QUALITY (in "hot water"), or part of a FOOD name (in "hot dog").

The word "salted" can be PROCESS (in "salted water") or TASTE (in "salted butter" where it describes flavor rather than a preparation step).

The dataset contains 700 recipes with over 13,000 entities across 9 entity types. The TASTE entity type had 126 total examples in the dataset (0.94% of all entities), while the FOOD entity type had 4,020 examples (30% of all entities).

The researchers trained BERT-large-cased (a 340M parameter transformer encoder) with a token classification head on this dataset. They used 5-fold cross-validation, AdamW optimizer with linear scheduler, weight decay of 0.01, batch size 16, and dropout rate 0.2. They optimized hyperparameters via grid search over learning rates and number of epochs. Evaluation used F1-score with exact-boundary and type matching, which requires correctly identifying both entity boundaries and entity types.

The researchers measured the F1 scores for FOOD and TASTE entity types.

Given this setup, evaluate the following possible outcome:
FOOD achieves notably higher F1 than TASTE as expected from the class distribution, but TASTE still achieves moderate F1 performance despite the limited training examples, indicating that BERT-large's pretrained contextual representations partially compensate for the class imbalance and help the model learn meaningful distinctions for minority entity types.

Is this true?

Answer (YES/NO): YES